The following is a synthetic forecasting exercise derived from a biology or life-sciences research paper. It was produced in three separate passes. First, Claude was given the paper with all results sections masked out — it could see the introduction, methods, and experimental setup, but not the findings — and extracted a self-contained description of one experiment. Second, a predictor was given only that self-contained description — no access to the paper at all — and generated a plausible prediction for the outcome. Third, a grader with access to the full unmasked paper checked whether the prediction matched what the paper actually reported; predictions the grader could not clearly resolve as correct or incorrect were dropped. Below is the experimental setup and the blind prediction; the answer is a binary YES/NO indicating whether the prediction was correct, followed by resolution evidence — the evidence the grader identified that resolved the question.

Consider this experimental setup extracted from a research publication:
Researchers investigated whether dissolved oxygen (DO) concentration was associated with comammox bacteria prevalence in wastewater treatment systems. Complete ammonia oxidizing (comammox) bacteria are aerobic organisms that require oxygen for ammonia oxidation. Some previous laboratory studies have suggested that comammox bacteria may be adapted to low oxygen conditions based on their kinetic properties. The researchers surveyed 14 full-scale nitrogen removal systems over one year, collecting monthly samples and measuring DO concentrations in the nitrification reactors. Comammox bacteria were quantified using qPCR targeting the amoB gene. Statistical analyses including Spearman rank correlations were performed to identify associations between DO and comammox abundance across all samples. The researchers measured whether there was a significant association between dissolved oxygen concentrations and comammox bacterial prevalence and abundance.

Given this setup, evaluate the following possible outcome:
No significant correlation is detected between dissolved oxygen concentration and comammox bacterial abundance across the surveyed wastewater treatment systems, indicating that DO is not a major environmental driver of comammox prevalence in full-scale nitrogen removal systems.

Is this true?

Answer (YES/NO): YES